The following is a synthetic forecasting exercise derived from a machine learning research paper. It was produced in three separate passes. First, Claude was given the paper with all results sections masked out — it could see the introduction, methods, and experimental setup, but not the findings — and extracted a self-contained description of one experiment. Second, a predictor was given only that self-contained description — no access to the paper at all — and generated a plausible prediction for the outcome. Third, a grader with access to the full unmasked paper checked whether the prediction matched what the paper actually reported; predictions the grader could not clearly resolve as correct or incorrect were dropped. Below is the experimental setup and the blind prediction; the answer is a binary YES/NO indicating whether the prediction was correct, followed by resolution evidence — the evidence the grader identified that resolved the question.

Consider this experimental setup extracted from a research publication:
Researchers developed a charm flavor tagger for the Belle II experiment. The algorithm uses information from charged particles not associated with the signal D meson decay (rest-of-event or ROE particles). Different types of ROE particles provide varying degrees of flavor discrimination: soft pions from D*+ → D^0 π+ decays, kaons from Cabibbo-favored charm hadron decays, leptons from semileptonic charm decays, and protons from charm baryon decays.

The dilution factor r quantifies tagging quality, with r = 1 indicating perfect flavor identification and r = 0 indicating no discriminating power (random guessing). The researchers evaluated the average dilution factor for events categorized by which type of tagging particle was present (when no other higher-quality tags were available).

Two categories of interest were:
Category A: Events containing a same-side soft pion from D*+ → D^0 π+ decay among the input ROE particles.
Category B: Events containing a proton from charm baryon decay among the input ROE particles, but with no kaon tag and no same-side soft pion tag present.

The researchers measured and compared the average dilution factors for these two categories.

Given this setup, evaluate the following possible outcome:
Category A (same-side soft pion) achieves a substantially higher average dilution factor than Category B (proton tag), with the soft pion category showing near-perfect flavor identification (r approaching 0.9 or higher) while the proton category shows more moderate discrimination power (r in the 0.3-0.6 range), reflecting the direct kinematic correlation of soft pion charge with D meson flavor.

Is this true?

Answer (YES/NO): YES